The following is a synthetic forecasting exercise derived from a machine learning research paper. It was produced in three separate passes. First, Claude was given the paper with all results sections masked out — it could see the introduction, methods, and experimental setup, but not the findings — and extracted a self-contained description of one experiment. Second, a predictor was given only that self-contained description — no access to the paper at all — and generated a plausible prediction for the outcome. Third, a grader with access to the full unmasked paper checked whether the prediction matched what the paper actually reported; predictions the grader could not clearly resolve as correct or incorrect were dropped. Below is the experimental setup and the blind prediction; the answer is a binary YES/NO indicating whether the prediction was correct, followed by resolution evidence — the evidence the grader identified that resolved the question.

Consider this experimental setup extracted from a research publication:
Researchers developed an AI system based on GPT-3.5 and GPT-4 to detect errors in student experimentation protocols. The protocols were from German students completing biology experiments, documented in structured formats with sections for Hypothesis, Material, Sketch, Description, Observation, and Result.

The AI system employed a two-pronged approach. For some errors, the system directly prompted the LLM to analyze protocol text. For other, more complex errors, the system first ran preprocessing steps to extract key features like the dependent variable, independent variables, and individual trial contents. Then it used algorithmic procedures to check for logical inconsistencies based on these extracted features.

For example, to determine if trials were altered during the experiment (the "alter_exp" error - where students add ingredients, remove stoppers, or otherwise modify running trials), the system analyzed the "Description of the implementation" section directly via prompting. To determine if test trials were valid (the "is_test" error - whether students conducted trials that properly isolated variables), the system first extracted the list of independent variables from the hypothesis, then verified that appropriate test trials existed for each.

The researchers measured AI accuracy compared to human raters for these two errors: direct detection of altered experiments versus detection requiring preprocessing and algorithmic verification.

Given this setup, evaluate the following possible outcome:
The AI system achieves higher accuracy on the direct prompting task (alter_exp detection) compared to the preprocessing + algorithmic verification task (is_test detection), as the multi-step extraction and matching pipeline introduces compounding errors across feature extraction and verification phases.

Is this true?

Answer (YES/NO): YES